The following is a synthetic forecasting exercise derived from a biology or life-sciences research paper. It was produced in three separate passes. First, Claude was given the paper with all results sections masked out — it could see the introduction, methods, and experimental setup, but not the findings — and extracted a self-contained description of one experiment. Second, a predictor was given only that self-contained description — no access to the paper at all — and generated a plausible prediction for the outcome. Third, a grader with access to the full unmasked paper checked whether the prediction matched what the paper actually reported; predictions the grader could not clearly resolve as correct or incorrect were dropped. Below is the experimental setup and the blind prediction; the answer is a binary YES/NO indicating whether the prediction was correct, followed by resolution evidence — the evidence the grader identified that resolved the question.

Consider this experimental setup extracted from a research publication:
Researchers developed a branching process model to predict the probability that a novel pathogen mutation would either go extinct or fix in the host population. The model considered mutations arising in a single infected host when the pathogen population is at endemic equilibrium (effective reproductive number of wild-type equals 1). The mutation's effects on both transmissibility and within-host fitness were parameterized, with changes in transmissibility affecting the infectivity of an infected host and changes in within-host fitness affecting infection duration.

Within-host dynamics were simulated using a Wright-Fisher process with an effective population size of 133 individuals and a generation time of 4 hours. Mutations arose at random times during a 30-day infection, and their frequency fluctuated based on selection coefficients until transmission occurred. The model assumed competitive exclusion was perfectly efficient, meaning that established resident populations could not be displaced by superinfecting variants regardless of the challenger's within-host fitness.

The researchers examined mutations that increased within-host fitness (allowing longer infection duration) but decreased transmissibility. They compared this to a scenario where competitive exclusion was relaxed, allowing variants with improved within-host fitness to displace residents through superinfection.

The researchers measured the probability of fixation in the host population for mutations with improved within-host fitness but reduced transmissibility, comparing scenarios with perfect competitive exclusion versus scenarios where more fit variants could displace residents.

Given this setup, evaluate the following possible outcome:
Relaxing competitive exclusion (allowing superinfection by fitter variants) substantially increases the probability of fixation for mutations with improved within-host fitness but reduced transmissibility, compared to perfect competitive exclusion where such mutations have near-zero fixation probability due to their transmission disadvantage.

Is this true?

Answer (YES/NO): YES